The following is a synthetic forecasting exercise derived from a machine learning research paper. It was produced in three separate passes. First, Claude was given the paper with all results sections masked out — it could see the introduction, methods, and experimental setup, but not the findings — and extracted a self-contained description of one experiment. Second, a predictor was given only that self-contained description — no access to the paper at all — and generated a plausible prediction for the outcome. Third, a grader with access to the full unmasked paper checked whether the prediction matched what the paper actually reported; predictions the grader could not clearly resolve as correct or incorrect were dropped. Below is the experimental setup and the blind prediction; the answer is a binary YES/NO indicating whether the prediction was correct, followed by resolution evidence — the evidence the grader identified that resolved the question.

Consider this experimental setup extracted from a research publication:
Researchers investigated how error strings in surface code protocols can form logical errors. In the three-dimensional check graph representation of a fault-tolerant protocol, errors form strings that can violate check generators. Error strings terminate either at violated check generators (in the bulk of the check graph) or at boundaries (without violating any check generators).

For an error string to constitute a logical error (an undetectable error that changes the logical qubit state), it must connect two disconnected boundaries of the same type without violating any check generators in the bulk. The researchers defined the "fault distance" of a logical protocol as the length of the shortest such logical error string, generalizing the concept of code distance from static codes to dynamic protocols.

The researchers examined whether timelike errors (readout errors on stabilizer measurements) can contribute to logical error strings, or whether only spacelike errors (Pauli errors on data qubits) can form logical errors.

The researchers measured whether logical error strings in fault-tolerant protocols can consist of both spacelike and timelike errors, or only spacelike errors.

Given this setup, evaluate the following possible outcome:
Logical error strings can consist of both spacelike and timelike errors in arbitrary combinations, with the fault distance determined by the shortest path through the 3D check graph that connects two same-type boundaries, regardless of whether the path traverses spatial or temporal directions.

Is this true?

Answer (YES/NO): YES